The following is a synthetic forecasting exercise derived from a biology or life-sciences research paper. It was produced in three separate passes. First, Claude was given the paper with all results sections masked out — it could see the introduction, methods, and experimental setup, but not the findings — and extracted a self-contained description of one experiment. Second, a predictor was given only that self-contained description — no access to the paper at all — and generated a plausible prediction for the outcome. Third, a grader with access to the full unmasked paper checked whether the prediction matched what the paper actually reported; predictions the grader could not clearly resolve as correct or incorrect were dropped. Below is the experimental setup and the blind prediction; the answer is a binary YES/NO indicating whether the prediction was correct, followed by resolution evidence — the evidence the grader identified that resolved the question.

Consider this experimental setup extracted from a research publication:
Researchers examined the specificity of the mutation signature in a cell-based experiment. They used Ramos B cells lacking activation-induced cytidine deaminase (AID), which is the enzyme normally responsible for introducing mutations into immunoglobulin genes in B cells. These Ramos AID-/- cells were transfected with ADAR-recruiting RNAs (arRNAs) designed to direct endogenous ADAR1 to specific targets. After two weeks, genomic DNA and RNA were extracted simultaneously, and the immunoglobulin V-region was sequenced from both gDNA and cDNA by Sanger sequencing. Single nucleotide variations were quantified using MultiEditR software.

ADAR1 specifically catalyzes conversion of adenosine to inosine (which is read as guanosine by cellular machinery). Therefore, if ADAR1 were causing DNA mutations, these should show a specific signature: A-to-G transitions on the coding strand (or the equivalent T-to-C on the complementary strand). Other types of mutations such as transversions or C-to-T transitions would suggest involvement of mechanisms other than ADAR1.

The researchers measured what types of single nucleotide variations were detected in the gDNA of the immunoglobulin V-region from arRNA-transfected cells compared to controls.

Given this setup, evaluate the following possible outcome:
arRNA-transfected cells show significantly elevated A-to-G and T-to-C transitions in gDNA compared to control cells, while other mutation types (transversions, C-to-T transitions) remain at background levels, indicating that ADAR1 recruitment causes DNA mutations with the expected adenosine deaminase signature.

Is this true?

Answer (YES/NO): NO